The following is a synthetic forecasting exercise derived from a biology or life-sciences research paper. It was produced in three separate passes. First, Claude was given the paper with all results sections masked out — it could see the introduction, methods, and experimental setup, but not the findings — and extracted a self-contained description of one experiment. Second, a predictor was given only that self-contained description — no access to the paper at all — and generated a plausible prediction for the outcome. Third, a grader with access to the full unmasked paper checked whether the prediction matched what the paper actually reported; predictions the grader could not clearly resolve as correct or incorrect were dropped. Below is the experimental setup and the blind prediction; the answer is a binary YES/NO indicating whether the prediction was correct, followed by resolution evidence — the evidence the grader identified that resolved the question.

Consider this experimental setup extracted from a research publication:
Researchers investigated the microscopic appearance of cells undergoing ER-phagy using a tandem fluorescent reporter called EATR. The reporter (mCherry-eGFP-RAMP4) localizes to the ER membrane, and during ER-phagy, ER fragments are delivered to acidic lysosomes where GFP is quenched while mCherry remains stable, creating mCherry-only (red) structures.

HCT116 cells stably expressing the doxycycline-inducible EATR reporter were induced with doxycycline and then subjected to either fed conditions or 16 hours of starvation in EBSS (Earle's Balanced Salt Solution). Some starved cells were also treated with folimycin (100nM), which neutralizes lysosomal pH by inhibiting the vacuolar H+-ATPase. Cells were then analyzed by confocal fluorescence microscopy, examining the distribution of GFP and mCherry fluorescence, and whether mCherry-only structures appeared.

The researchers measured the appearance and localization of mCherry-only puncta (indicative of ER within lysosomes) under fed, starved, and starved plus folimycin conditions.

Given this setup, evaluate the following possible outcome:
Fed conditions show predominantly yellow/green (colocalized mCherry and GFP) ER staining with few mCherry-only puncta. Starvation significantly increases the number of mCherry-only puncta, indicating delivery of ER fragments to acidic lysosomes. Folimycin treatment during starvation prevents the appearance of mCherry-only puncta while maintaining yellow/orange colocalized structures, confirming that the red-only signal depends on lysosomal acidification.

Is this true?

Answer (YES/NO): YES